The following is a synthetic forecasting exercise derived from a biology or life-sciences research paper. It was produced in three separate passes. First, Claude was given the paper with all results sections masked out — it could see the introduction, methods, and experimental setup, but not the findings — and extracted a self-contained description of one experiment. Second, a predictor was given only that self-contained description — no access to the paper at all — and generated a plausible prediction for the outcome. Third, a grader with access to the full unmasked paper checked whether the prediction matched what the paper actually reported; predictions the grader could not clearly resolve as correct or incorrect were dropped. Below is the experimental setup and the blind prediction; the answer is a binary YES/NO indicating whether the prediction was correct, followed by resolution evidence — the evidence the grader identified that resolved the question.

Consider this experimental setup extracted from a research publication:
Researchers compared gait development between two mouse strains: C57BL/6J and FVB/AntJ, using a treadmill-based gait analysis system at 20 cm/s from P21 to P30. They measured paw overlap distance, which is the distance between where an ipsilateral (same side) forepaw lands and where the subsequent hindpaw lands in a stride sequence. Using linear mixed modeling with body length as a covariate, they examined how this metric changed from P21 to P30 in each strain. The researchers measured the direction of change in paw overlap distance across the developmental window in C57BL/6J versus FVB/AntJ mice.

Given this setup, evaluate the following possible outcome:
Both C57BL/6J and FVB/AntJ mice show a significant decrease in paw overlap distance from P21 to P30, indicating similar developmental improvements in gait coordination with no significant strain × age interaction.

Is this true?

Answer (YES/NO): NO